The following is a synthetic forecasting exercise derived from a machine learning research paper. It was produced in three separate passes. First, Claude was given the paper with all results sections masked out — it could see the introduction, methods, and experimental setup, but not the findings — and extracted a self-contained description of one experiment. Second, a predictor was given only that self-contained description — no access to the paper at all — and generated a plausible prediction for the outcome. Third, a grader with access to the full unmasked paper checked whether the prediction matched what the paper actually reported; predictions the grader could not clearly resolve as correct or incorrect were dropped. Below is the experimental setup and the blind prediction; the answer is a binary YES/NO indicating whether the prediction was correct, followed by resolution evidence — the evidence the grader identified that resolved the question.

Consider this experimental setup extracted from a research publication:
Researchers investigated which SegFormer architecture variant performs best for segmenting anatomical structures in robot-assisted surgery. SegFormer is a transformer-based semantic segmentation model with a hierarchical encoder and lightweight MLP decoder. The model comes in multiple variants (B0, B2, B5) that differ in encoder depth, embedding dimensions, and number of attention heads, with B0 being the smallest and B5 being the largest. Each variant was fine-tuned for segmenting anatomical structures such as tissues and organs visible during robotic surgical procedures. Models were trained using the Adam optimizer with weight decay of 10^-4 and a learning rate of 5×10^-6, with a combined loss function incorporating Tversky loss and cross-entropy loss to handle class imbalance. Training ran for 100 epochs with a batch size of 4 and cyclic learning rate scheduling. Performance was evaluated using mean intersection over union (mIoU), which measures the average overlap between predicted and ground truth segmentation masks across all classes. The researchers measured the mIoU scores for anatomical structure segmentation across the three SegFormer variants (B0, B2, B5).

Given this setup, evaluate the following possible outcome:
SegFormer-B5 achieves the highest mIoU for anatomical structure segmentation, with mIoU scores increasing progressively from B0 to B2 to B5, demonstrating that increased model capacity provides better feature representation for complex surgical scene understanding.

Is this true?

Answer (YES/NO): NO